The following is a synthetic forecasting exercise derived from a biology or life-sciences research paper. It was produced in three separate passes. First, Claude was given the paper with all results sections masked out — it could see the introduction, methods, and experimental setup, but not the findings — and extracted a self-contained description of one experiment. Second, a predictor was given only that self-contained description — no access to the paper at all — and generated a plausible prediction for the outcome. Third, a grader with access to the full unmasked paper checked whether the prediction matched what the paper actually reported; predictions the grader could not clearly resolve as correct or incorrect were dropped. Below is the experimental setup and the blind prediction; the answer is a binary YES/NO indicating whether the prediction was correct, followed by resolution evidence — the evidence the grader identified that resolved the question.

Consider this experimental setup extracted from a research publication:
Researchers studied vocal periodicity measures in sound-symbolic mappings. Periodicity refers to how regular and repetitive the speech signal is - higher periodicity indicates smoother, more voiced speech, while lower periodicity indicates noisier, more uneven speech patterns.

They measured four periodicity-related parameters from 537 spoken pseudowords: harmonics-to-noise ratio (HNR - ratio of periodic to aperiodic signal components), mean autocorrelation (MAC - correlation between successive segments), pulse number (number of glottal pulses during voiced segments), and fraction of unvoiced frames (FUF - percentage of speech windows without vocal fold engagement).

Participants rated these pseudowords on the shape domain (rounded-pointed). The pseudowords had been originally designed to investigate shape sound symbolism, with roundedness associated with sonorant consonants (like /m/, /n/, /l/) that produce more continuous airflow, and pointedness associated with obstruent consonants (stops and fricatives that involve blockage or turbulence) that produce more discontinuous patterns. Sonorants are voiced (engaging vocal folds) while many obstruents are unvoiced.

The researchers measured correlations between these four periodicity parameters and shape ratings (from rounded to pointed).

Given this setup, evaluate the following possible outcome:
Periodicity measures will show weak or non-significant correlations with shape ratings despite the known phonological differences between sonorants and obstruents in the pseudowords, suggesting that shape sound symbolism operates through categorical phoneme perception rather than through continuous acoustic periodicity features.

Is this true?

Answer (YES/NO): NO